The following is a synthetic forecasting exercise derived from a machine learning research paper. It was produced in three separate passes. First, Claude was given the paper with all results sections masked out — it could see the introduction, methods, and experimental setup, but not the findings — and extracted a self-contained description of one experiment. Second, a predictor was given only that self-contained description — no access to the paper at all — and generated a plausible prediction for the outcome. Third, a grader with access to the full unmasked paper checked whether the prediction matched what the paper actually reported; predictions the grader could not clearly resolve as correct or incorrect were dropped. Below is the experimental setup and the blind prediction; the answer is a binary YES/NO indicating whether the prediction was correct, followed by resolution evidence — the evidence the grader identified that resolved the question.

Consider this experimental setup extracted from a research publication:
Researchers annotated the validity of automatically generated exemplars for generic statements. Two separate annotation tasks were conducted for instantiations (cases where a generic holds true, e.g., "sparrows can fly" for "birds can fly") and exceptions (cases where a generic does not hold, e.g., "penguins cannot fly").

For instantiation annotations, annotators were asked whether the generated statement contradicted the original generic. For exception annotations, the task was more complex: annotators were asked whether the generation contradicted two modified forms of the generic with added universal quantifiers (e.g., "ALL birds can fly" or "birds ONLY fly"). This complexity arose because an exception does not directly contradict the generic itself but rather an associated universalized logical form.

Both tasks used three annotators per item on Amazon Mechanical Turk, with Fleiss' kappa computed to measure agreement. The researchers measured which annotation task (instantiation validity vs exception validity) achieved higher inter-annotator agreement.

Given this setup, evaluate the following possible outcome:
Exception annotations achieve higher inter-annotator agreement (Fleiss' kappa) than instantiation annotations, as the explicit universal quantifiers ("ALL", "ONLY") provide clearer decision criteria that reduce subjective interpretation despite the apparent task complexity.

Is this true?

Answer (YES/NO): YES